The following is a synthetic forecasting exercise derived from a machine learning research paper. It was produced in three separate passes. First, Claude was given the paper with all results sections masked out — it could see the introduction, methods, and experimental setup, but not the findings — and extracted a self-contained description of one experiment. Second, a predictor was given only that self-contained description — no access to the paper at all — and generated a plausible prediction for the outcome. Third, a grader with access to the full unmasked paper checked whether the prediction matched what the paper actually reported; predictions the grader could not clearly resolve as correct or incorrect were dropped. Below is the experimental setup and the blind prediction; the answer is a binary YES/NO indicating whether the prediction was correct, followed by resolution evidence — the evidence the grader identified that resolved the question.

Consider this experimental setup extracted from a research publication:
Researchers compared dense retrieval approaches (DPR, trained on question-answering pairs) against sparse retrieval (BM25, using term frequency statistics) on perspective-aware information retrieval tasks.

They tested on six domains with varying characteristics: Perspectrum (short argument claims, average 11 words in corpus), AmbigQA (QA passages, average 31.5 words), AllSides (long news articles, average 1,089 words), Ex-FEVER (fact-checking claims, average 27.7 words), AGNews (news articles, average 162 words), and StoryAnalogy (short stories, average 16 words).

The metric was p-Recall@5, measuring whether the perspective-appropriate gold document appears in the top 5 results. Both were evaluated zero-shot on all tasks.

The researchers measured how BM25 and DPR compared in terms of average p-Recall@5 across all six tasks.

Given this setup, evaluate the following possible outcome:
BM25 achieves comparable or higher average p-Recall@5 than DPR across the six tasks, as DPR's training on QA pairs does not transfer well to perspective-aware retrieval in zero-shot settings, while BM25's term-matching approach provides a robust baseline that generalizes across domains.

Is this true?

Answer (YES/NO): YES